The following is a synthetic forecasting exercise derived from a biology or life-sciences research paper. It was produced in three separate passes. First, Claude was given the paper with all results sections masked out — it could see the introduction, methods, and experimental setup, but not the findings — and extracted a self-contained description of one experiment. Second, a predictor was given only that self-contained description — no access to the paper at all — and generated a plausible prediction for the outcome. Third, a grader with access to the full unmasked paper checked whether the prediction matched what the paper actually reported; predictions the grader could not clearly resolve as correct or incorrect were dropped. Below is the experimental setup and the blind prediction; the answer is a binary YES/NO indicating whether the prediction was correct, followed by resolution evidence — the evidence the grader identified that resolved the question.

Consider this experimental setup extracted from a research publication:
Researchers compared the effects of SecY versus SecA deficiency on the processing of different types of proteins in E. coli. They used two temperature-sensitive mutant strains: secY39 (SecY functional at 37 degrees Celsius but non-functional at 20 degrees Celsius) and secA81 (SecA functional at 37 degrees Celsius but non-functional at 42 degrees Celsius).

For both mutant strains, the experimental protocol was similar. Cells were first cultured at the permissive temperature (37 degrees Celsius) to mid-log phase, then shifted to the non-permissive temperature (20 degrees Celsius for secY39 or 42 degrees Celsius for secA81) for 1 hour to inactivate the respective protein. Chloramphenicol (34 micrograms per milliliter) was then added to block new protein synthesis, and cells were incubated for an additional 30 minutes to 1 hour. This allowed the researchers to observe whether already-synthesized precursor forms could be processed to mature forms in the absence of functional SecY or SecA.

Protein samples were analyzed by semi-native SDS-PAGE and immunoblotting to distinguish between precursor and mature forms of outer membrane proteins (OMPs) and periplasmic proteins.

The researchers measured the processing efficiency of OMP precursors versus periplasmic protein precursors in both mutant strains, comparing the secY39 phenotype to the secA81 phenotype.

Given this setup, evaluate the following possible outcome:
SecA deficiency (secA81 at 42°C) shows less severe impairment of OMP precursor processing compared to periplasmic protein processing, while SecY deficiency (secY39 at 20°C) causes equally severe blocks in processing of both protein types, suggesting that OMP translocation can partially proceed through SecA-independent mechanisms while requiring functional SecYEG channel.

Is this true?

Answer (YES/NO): NO